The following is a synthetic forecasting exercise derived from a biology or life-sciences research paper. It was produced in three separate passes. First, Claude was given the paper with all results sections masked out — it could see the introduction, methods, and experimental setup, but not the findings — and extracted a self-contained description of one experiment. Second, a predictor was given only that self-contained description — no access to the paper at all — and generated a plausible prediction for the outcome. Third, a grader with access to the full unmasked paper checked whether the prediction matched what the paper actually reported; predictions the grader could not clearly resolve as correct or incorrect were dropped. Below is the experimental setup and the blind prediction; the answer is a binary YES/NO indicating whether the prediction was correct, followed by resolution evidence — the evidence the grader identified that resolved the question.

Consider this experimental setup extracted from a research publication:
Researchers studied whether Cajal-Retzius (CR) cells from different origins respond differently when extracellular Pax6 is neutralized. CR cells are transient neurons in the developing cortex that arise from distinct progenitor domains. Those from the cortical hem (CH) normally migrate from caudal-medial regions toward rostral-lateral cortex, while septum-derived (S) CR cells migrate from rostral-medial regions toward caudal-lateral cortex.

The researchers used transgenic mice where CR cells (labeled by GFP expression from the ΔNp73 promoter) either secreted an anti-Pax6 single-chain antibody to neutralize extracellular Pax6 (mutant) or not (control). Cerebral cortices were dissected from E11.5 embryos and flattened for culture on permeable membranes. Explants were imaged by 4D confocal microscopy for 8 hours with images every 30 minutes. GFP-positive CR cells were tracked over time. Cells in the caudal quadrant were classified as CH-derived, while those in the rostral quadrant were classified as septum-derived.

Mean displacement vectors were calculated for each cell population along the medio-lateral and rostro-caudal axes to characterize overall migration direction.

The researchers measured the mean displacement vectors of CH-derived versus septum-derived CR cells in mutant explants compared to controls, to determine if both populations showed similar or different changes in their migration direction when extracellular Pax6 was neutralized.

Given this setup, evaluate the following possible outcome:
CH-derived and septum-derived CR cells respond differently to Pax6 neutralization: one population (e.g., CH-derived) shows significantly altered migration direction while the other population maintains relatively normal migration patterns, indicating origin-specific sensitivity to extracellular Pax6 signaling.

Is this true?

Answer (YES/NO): NO